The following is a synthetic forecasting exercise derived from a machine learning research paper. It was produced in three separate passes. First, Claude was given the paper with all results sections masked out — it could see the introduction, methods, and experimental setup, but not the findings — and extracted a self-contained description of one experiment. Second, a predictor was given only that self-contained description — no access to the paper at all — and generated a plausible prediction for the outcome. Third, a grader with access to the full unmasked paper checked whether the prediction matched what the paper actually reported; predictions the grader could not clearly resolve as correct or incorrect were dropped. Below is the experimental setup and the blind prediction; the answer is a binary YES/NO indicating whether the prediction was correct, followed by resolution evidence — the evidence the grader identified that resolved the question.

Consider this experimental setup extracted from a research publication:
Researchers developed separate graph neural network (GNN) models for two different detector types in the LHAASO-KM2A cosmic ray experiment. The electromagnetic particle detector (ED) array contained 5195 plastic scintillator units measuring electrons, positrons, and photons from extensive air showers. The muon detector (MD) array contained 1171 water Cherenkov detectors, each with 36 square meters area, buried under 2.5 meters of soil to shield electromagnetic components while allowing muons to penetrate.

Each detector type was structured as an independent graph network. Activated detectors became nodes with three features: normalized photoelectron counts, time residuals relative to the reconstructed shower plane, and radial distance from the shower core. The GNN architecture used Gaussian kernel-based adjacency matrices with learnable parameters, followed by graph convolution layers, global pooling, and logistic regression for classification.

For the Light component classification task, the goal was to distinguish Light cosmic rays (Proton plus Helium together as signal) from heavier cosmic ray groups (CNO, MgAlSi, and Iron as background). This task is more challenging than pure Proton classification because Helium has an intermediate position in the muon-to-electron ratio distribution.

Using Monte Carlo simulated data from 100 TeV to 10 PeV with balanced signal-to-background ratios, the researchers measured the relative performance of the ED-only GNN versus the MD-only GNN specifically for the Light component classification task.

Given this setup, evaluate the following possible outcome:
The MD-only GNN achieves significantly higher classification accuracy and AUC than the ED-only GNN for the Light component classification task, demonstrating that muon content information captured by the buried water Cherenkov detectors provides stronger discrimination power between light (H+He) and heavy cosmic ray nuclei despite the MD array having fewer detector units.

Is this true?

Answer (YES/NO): NO